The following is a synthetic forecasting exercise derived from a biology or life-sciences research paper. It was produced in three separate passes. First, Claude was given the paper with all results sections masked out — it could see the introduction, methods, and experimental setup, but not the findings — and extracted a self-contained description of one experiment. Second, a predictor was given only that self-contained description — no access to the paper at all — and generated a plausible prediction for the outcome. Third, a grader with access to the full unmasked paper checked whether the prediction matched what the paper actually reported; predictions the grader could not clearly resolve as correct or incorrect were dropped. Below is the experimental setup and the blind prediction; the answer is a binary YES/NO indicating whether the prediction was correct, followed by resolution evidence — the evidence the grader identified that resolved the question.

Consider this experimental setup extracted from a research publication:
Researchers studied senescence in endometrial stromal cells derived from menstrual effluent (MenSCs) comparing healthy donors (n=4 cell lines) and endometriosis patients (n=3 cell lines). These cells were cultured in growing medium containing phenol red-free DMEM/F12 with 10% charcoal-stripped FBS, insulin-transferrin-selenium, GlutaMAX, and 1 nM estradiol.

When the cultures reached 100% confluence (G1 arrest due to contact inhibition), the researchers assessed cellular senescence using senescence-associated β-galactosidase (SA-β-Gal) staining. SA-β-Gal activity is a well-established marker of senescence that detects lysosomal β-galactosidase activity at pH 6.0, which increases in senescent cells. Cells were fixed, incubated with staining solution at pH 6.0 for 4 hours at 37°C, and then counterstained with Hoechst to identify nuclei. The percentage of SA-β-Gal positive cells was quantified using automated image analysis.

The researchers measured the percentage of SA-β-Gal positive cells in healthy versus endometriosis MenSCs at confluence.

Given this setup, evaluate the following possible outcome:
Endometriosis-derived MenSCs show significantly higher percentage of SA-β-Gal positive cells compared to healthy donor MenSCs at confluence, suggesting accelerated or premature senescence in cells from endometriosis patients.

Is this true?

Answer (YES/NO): NO